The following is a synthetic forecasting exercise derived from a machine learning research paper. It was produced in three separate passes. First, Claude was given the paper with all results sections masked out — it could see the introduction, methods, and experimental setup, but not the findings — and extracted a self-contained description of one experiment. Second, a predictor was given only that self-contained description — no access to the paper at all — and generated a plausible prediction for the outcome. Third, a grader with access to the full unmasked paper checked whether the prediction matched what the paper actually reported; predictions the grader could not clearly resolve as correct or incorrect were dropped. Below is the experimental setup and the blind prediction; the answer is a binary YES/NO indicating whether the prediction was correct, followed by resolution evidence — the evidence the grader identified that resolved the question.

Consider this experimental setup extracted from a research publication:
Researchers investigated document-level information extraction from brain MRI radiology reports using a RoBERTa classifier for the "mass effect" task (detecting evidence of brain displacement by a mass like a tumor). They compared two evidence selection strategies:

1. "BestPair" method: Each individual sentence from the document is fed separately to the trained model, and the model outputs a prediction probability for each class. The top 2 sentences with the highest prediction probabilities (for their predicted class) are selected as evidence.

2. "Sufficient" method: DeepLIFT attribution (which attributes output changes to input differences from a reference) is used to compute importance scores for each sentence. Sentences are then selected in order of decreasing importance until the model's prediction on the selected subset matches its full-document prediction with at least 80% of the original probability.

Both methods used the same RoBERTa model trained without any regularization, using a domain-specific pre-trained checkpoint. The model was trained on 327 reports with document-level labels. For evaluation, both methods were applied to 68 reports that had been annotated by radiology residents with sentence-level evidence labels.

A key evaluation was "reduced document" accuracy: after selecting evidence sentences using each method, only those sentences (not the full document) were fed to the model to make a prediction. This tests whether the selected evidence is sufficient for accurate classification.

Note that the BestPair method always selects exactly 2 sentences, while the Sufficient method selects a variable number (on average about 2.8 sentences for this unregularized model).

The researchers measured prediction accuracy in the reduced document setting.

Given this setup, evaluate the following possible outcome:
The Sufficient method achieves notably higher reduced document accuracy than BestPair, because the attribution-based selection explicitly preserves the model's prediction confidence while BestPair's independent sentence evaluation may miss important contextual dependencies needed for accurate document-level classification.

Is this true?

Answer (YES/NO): NO